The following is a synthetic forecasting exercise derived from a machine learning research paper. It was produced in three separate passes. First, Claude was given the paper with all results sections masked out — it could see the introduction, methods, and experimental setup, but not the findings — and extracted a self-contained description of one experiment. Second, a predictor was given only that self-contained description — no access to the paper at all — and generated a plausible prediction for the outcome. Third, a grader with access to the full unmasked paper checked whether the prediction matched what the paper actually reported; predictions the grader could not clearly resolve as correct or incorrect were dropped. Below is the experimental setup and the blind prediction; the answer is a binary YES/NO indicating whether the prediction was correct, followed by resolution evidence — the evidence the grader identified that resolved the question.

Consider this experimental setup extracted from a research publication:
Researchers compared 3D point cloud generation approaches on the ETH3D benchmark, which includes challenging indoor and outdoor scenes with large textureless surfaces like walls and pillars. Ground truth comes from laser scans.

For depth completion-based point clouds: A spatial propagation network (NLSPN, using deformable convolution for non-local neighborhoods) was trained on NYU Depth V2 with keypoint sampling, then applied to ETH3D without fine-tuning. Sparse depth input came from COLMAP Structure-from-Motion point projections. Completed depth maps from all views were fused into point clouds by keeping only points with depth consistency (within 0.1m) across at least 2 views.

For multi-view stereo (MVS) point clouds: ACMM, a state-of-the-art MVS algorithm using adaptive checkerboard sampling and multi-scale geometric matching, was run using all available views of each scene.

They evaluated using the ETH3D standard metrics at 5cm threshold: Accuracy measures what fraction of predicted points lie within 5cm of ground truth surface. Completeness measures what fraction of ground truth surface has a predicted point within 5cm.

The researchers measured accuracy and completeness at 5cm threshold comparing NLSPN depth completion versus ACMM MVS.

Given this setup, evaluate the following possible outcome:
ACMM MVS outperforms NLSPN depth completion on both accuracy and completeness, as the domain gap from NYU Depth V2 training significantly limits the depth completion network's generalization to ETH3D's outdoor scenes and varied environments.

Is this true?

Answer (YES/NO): NO